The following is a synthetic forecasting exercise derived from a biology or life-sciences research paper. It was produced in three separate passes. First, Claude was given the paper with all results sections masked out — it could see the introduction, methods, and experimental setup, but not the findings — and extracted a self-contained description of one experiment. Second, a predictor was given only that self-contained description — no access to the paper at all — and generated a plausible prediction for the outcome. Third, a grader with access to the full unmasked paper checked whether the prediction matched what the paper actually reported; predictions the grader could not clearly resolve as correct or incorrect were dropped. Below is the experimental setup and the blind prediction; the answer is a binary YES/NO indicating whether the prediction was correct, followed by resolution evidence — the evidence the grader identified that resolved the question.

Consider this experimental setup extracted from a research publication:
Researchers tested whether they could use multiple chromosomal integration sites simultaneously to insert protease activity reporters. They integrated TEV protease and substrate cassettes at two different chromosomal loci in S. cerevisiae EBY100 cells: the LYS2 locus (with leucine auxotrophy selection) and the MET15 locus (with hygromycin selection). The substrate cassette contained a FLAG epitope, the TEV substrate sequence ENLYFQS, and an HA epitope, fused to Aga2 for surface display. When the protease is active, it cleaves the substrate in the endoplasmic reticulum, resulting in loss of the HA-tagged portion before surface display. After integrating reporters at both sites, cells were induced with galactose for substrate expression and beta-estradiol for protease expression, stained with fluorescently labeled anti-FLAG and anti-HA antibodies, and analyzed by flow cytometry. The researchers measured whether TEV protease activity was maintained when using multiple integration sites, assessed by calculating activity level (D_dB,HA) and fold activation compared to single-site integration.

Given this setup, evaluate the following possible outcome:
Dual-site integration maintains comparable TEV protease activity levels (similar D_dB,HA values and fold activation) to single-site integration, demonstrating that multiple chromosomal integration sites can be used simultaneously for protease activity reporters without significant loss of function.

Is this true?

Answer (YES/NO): NO